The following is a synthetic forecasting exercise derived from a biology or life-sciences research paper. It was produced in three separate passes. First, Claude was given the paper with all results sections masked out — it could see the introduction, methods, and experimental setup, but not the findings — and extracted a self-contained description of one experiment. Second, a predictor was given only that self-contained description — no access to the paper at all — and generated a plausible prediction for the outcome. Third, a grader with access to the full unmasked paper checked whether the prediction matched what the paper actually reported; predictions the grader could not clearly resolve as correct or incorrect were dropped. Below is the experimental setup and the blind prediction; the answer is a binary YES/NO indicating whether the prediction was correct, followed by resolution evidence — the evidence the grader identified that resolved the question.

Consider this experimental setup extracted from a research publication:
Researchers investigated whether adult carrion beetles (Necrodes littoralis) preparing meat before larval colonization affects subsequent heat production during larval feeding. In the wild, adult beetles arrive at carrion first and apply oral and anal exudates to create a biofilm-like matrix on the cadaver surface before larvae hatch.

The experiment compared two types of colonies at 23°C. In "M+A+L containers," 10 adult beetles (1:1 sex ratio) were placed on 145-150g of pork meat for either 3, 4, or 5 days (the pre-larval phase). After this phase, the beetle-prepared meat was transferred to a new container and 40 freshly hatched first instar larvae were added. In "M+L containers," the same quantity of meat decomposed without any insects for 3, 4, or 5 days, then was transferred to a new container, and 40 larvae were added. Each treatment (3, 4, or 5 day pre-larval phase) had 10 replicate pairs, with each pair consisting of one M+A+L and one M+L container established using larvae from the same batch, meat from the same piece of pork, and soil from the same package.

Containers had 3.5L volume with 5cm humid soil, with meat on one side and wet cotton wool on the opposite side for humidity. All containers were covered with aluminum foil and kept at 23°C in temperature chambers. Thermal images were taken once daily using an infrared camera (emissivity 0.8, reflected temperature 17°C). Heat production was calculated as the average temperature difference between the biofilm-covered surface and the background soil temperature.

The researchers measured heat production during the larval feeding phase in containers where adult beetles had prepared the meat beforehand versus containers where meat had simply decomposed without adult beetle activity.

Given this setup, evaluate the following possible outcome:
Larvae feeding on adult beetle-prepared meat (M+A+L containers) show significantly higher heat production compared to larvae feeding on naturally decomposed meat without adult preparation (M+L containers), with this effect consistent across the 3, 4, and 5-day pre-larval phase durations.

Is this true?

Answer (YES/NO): YES